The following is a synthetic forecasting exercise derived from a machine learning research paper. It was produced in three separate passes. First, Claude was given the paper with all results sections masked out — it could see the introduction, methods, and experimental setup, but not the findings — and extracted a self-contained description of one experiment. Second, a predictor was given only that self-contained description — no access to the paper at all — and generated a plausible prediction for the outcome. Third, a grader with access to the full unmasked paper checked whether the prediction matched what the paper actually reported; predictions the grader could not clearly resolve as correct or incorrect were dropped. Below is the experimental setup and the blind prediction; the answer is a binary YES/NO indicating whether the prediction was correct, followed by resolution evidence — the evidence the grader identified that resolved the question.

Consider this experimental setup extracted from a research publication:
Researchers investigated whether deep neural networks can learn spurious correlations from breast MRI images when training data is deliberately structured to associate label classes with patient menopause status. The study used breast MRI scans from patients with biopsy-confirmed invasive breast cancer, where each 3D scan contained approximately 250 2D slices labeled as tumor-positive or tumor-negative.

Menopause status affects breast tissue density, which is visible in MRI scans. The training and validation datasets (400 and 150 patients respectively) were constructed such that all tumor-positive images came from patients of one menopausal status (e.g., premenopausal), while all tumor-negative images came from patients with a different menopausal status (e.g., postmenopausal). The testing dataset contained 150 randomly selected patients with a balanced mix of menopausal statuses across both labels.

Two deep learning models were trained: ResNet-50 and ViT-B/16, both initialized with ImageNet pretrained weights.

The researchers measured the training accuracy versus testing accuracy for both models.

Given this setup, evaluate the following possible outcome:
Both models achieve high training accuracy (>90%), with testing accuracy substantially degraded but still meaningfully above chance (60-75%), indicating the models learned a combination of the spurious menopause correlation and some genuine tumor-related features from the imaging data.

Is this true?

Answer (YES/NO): NO